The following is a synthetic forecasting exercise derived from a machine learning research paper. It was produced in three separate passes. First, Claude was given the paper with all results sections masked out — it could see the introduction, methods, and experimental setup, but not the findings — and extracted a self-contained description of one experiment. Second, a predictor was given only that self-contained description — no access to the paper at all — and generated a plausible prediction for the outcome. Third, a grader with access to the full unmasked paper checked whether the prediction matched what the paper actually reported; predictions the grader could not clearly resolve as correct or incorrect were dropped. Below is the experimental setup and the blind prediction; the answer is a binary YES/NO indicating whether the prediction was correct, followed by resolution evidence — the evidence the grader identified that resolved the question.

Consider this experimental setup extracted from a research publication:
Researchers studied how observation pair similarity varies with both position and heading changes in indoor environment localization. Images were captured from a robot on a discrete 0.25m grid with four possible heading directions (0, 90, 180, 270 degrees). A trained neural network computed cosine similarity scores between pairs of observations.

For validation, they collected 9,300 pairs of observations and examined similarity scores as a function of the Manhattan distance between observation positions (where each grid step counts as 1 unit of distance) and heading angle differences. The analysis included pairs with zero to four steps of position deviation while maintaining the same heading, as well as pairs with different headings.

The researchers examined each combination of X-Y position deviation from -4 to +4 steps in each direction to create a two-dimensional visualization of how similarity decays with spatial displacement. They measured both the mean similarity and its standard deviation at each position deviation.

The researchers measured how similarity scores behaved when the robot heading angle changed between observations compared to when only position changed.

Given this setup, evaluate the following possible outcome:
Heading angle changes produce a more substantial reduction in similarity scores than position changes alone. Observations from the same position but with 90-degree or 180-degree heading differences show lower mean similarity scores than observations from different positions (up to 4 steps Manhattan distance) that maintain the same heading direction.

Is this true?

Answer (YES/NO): YES